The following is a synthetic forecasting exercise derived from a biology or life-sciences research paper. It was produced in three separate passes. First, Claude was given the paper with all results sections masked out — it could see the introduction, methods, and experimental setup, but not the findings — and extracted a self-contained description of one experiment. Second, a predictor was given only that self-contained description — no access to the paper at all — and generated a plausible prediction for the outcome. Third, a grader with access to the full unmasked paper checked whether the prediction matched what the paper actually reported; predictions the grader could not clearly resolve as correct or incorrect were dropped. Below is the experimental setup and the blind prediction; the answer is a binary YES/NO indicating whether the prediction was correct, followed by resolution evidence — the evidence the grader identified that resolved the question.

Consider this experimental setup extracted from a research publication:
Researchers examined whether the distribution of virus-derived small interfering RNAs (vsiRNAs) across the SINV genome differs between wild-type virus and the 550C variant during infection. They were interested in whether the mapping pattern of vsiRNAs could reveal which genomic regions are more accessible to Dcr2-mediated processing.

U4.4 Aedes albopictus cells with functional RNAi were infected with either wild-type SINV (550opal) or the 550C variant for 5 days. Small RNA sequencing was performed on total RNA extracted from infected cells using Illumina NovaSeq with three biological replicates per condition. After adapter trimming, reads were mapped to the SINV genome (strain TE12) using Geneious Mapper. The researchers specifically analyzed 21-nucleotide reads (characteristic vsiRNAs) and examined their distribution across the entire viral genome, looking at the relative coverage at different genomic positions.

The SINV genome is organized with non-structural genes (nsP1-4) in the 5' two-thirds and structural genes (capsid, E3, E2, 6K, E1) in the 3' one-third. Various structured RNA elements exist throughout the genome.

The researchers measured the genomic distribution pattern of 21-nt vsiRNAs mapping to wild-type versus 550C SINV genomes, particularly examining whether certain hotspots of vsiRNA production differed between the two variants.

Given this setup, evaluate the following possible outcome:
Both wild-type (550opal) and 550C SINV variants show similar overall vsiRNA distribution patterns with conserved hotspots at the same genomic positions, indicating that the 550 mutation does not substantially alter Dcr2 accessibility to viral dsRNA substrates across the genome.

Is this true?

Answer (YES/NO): NO